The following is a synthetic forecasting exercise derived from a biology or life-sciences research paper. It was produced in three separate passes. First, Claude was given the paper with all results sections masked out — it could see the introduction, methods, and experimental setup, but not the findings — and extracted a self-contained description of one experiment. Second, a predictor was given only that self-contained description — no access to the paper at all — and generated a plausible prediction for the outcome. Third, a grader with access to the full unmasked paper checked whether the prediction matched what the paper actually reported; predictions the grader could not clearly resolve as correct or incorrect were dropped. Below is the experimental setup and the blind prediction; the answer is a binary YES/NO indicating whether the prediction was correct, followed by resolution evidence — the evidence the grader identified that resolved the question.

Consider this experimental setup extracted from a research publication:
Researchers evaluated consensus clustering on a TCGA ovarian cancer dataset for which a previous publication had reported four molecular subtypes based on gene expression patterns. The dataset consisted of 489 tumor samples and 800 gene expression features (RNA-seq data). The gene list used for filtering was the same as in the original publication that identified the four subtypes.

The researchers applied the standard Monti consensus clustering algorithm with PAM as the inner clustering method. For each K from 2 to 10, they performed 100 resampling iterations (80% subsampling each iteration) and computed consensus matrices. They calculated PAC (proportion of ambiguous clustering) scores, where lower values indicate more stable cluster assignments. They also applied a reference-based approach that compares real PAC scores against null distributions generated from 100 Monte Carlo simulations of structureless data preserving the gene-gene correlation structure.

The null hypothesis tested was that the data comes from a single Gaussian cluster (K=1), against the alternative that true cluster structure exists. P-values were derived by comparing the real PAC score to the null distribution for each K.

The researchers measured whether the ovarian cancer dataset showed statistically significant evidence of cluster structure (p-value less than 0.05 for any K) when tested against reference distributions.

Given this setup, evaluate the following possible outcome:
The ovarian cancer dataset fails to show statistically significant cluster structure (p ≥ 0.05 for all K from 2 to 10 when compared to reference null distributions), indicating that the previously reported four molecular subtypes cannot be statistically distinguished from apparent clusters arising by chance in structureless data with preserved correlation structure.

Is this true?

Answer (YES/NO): NO